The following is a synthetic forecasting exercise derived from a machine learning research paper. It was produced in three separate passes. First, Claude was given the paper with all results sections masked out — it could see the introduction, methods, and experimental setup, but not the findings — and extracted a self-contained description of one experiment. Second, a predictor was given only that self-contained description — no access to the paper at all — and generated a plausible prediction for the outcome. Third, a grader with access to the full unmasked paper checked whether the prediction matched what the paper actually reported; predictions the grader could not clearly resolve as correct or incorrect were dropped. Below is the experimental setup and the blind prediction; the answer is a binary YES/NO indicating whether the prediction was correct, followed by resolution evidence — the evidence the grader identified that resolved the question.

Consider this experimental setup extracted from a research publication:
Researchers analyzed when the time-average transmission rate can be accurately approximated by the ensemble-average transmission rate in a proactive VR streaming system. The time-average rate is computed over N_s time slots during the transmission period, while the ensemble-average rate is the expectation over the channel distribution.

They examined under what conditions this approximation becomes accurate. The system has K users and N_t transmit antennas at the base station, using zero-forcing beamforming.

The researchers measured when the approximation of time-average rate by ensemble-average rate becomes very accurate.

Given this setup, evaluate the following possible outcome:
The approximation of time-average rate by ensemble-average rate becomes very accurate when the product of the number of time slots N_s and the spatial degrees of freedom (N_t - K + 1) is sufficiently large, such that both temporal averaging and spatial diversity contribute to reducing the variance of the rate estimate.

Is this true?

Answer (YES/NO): NO